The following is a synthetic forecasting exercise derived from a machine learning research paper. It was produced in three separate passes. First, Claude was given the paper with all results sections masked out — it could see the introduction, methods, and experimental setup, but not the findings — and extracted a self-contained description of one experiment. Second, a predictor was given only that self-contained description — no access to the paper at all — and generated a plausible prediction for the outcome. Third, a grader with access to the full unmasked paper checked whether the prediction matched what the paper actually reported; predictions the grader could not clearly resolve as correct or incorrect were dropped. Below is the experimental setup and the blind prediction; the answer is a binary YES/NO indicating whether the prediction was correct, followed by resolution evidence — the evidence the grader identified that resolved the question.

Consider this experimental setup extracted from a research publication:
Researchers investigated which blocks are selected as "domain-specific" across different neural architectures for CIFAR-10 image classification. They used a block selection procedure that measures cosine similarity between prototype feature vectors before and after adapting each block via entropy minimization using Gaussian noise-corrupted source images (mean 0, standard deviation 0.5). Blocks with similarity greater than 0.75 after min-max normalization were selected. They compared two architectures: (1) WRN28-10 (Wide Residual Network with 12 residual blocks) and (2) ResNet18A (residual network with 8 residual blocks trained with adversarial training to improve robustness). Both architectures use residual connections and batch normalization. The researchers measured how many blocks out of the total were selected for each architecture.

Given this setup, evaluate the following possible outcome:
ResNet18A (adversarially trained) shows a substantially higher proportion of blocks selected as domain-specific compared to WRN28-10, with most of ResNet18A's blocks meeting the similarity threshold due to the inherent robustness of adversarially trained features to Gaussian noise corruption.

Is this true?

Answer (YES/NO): NO